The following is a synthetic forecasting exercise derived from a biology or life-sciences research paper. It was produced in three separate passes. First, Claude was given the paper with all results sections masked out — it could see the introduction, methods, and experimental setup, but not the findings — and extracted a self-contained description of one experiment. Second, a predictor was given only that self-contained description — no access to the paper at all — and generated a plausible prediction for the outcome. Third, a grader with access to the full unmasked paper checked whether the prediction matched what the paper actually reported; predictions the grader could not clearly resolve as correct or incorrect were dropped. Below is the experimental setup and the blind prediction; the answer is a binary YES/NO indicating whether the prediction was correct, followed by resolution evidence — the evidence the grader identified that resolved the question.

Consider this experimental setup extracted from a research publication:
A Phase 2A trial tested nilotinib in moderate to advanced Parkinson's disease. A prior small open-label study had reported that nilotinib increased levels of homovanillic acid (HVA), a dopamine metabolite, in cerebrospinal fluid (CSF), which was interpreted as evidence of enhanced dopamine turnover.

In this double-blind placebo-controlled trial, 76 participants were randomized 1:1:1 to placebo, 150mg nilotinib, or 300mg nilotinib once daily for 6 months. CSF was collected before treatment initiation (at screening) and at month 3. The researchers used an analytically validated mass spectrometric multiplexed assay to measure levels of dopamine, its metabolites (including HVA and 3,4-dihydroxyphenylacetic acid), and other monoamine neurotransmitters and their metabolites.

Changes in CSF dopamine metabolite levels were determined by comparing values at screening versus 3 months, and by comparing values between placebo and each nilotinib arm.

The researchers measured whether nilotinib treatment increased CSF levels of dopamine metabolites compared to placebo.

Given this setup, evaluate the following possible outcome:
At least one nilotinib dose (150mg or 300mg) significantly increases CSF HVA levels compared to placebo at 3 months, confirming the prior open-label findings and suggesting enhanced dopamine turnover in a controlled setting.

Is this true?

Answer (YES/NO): NO